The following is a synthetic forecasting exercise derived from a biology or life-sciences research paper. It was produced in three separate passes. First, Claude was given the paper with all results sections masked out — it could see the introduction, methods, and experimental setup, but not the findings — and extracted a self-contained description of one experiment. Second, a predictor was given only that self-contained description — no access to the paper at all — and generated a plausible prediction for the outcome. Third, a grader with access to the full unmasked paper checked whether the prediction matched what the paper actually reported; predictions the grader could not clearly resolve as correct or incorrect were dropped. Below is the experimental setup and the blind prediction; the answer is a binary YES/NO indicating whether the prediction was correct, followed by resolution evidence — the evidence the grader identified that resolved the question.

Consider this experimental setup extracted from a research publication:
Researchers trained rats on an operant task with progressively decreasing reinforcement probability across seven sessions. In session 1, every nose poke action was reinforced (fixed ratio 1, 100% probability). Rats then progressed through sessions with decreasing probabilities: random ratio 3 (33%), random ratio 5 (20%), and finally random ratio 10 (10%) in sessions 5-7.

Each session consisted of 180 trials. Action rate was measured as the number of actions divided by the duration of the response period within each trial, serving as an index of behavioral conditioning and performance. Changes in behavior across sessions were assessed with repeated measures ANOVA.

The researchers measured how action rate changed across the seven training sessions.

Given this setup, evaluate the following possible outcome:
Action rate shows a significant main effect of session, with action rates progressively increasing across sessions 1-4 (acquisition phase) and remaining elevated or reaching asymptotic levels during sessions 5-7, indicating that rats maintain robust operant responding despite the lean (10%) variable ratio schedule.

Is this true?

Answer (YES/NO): NO